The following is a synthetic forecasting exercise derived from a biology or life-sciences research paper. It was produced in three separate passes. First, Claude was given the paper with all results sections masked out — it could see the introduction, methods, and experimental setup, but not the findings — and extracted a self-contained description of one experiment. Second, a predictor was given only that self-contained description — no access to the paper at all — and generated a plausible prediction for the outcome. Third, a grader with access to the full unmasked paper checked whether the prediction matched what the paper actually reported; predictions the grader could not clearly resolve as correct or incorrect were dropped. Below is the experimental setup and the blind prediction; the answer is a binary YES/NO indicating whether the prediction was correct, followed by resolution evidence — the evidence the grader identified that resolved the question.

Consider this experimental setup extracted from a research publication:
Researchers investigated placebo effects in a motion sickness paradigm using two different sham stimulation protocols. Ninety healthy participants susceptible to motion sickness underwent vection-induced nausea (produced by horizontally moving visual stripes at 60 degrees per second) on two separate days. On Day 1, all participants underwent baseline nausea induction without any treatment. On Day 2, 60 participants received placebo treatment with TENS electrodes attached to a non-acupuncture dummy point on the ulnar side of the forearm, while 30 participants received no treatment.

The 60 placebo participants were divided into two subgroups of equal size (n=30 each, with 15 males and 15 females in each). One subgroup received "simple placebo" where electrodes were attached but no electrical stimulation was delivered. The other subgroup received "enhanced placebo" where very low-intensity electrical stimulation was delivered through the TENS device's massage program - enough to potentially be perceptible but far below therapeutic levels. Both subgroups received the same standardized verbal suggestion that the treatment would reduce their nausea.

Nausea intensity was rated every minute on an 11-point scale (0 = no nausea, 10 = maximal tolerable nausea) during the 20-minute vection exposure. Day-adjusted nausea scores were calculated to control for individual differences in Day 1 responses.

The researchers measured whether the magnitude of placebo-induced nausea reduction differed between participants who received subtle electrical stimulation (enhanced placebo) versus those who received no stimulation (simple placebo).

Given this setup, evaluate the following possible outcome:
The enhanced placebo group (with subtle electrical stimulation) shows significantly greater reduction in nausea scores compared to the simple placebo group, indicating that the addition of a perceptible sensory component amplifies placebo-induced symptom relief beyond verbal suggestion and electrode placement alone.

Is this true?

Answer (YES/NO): NO